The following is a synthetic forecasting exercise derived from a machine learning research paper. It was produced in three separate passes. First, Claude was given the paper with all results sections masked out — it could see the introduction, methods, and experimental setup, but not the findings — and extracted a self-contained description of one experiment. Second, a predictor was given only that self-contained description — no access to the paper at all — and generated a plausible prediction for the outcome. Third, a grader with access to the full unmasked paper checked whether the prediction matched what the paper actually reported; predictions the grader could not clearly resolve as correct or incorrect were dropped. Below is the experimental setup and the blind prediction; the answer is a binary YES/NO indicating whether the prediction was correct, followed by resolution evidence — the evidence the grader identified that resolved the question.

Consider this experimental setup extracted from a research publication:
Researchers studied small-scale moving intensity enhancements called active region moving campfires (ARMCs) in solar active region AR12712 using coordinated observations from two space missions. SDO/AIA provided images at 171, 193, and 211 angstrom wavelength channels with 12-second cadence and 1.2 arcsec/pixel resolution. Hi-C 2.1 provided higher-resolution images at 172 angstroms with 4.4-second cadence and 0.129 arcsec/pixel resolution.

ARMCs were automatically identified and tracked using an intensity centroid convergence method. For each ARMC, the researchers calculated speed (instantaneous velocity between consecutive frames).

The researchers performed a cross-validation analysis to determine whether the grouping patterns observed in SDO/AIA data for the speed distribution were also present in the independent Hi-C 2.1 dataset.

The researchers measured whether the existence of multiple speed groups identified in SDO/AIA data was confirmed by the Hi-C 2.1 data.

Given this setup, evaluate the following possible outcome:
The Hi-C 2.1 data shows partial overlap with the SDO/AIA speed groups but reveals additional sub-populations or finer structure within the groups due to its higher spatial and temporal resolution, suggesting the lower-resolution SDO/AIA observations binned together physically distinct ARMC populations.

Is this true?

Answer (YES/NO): NO